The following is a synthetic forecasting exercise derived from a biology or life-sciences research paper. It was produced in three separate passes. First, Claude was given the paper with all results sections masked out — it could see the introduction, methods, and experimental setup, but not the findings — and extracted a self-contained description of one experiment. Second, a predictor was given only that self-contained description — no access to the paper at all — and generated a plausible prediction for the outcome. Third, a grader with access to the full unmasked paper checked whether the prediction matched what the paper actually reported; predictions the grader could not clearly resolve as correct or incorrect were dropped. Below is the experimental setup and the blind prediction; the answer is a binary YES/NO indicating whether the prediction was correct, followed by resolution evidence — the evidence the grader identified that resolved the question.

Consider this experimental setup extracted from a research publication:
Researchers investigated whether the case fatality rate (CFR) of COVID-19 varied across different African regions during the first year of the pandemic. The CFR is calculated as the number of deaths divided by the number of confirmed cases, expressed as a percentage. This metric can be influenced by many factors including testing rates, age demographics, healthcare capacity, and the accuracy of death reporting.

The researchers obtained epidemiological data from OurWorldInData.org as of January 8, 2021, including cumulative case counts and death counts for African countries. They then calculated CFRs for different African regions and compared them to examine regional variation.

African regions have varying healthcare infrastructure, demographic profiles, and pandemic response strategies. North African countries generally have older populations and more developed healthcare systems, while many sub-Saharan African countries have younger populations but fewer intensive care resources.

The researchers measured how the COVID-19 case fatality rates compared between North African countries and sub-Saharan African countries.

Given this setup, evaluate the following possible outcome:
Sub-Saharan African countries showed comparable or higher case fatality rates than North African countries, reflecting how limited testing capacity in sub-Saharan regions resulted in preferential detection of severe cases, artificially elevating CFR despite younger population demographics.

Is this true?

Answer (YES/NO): NO